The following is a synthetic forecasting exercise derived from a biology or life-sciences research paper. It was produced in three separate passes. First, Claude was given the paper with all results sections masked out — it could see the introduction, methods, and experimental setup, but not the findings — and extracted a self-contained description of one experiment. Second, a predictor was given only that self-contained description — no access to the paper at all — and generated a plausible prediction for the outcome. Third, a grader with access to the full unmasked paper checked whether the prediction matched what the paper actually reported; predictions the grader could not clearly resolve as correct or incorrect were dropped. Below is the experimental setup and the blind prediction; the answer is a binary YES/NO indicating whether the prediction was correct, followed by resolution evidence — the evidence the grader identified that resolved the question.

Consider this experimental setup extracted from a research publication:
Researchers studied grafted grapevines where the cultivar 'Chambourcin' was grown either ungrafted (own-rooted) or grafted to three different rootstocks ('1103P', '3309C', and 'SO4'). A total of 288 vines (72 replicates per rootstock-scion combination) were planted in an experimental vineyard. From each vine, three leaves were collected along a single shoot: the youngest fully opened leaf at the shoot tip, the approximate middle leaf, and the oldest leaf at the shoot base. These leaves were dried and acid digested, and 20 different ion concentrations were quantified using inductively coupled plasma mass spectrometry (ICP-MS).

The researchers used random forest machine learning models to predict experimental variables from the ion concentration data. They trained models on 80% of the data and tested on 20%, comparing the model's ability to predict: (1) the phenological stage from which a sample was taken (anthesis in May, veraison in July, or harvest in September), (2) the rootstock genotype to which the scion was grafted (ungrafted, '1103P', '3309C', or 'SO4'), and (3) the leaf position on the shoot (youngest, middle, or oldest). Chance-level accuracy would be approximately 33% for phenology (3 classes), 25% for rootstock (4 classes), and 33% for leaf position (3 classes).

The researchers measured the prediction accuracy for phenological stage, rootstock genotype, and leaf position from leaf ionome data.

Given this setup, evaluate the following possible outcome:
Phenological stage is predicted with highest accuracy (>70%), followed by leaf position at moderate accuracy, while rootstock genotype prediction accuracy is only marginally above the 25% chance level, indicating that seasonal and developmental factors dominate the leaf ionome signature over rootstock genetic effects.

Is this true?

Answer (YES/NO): NO